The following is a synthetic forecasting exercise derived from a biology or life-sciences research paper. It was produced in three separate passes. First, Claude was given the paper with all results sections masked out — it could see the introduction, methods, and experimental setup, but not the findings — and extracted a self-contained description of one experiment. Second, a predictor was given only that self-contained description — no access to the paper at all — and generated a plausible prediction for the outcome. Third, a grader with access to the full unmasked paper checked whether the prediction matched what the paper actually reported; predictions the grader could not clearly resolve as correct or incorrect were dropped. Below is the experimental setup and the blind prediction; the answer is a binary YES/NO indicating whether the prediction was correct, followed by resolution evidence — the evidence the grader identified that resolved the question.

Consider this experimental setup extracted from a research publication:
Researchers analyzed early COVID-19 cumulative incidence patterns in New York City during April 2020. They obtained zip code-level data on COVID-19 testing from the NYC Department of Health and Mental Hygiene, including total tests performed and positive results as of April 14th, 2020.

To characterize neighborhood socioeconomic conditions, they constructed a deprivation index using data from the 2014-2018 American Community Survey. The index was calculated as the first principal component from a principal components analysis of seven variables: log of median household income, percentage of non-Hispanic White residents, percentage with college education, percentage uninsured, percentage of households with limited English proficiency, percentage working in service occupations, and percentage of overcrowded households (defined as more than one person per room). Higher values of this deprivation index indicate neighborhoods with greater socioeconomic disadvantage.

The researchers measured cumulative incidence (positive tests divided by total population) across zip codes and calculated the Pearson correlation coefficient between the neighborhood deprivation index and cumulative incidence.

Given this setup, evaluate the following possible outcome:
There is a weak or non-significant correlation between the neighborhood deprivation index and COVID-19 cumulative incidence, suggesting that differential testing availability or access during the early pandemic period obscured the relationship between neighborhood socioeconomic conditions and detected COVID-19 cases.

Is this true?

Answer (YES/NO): NO